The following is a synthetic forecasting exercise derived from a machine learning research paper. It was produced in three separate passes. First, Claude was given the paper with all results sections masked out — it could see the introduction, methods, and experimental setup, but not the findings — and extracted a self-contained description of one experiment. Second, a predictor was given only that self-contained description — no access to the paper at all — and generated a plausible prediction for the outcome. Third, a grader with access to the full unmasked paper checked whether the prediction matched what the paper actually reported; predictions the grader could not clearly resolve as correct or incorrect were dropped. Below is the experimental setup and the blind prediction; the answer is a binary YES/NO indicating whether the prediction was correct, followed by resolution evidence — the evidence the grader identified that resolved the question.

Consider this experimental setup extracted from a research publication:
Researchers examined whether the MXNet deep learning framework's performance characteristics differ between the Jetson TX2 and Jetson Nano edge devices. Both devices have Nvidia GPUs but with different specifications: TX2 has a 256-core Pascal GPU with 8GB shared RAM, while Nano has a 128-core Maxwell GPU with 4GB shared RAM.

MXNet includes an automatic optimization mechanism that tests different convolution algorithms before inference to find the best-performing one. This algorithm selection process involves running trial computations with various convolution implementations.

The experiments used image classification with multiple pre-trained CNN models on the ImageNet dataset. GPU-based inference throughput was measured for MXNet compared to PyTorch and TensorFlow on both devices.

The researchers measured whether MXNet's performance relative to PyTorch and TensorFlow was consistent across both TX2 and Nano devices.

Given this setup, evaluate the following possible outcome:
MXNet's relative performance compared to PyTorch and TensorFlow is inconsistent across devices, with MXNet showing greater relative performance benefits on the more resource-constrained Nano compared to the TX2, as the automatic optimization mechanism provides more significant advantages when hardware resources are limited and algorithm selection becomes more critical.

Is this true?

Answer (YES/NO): NO